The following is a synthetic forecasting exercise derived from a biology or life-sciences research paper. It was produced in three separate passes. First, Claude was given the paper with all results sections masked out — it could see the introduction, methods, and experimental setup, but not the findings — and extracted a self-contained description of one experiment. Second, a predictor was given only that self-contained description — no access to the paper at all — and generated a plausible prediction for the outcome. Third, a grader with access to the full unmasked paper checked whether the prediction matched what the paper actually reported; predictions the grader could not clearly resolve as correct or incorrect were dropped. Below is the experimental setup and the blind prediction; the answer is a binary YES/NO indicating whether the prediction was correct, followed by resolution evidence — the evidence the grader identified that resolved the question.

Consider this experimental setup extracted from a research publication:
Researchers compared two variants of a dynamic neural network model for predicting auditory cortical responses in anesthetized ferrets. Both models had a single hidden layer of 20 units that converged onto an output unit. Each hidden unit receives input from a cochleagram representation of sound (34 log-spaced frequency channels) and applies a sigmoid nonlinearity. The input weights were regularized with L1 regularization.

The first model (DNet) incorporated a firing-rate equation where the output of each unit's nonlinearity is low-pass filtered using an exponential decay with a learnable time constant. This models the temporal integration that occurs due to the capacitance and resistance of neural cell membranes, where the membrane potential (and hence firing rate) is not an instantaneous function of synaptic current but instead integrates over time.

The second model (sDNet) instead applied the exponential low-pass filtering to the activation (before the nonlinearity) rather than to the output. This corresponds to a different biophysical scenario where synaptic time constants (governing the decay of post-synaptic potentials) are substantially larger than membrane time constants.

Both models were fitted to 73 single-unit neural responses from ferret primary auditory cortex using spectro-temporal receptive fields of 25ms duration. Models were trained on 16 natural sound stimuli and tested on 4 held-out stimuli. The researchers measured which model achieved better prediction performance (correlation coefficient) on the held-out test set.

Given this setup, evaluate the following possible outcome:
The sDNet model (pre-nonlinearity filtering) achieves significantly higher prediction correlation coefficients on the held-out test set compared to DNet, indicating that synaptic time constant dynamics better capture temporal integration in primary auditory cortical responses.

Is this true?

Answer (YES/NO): NO